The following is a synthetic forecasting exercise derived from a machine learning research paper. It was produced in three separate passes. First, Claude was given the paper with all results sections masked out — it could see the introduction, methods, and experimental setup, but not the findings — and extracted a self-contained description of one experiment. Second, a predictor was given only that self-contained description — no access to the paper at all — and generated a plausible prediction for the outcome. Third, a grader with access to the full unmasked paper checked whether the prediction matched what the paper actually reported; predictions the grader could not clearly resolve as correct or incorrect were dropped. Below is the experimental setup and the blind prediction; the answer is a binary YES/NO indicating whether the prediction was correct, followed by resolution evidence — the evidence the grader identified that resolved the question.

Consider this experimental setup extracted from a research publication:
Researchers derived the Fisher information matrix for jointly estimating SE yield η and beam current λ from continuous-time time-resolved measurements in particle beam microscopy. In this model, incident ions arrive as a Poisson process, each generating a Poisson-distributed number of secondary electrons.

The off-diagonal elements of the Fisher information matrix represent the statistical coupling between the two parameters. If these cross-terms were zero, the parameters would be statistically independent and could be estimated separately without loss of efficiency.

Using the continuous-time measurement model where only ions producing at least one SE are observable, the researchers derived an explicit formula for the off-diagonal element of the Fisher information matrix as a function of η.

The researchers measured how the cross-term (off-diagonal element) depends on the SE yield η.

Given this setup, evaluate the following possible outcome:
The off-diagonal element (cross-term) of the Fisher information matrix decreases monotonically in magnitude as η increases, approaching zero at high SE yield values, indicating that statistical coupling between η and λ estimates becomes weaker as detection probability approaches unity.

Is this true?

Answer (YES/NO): YES